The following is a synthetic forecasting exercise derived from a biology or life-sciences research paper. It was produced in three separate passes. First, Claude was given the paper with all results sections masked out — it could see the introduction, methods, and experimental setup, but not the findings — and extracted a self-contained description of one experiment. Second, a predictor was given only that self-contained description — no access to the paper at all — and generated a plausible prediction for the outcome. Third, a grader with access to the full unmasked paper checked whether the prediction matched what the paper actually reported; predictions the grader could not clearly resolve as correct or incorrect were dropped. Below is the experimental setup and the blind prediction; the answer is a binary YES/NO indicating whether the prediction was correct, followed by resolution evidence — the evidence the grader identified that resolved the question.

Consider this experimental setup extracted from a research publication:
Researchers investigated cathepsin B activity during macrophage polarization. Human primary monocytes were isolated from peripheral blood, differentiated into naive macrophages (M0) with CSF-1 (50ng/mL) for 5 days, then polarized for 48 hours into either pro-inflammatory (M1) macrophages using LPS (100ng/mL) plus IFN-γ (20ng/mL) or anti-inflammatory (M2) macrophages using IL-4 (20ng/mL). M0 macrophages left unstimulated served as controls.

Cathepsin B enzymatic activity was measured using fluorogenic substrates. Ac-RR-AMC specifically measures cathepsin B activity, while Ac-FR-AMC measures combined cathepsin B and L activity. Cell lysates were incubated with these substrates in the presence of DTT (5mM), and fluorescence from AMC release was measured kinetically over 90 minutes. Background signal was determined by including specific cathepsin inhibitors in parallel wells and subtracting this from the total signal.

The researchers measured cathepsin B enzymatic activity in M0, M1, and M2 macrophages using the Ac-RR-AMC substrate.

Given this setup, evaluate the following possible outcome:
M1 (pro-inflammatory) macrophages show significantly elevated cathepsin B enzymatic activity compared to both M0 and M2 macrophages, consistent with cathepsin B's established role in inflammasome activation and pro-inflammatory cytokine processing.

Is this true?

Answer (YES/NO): NO